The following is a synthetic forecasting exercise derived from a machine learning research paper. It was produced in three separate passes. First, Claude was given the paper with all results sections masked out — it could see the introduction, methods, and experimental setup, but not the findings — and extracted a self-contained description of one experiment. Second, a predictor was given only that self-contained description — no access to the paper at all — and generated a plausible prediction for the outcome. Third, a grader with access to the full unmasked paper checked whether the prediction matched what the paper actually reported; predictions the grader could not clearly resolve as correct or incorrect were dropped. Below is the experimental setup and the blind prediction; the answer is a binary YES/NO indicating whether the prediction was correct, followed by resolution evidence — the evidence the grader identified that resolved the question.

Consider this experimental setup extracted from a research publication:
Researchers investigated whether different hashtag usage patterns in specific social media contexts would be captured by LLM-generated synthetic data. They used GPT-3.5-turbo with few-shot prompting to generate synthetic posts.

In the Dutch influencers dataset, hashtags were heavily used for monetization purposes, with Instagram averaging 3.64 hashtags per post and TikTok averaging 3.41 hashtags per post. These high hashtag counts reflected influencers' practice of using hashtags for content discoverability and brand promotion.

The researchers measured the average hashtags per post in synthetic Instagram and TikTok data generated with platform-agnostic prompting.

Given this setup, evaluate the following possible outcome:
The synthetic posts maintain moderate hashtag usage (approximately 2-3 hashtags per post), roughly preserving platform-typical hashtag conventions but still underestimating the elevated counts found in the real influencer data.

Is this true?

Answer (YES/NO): YES